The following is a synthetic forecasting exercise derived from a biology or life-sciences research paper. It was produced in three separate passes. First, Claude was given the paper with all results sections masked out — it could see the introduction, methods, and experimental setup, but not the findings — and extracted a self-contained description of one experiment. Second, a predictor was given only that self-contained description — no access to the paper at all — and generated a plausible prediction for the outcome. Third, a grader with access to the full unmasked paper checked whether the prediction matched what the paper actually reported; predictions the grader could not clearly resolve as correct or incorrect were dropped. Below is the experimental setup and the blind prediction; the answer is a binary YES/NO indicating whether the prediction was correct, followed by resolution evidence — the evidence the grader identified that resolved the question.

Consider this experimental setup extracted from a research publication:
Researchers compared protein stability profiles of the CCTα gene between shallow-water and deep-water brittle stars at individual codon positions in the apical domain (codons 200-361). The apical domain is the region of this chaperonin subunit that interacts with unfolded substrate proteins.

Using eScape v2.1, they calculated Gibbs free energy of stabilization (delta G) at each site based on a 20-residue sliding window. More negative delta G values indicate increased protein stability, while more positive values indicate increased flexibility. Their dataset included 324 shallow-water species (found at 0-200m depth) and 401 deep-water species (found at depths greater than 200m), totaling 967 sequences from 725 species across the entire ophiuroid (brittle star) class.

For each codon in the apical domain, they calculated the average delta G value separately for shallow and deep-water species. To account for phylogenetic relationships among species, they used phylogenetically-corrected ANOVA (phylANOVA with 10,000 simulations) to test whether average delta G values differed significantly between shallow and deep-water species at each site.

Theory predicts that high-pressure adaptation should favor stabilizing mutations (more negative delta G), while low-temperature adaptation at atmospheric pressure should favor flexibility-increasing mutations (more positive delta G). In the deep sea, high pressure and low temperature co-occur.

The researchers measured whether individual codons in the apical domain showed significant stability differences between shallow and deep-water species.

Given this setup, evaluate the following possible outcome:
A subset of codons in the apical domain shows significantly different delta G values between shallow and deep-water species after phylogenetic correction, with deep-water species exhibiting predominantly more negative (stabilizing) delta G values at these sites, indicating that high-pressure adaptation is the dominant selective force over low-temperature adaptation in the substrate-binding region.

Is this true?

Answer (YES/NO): YES